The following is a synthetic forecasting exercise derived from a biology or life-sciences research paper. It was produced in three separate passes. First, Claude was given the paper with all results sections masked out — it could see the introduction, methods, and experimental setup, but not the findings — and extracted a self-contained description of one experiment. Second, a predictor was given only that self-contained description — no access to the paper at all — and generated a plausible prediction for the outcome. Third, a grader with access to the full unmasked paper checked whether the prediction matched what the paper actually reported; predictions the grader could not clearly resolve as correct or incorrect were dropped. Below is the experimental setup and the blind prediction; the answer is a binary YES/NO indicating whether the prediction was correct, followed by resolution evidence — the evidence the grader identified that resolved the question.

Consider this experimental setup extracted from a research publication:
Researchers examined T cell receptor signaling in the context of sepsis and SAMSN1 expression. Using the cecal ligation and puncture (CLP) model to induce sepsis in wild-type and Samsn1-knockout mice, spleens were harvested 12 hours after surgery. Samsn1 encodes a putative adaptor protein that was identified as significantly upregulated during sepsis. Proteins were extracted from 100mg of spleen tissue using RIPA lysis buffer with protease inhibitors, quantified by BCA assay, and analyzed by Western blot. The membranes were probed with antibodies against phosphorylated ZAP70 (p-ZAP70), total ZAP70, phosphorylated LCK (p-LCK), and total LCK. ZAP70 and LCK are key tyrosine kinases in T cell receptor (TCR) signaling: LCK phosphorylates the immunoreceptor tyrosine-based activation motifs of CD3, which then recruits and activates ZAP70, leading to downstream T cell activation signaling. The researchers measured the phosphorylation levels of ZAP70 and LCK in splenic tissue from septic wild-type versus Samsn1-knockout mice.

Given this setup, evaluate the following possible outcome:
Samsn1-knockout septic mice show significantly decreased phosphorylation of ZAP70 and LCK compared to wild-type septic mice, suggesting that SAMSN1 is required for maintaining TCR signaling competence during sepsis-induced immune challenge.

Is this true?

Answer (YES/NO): NO